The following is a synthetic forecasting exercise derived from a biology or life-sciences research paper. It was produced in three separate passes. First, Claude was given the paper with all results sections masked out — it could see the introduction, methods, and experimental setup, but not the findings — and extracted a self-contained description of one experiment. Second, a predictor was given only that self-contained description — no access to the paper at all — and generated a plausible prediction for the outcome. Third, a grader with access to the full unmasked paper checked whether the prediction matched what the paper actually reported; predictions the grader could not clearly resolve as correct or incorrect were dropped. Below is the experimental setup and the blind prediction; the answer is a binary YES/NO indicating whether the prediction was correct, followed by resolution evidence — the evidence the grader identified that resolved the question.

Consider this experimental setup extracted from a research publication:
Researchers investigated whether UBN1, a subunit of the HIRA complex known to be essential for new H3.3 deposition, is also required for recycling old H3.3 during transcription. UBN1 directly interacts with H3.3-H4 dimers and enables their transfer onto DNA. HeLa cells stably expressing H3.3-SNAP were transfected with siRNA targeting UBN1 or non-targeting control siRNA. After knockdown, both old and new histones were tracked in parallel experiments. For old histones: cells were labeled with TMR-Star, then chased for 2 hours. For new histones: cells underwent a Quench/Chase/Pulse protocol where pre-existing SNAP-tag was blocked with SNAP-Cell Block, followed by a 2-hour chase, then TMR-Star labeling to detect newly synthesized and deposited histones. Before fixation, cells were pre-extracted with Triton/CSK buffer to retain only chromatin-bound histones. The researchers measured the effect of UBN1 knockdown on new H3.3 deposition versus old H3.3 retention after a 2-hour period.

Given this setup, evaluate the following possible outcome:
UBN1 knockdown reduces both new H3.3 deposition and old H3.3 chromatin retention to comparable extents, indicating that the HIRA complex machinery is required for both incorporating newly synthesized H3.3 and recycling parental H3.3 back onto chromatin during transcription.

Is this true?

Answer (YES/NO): NO